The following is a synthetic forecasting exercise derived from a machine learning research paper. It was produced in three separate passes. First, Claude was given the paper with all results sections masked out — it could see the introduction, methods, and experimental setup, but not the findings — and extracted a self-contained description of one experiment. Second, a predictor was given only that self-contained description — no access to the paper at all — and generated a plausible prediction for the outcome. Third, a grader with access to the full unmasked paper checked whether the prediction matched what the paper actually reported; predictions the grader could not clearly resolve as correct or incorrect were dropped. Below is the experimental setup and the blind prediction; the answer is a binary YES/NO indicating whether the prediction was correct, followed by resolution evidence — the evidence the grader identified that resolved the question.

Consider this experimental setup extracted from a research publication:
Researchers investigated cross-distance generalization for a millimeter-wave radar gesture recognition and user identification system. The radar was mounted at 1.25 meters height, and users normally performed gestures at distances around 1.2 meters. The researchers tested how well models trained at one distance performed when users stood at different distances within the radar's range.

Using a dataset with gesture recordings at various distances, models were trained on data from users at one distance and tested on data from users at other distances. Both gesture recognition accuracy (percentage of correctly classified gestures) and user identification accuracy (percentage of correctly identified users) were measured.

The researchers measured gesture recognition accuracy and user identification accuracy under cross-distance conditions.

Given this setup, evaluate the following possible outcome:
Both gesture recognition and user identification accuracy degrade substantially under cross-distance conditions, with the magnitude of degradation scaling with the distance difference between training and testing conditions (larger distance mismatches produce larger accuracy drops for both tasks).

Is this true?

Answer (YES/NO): NO